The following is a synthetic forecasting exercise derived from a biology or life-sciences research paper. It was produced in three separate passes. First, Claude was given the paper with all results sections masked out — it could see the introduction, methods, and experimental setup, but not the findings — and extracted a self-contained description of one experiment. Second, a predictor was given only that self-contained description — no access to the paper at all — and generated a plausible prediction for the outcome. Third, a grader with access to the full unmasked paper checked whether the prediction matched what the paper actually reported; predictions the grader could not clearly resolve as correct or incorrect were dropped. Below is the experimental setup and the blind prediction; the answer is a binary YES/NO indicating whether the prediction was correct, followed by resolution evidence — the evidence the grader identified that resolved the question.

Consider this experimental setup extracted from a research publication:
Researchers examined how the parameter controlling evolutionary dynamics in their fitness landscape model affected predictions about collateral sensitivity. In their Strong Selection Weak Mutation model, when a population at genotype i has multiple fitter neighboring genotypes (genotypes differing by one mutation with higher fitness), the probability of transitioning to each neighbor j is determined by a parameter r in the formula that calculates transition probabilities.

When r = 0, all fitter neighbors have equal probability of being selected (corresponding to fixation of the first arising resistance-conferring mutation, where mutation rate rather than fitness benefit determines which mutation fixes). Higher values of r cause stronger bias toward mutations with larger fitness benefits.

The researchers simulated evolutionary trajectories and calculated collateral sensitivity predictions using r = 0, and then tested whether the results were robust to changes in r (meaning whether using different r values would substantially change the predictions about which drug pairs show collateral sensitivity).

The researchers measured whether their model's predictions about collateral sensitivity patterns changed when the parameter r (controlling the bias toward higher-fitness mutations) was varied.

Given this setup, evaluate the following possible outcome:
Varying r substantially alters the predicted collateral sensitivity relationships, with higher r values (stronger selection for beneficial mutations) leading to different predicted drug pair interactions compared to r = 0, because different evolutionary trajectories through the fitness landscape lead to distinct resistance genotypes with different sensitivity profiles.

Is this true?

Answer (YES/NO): NO